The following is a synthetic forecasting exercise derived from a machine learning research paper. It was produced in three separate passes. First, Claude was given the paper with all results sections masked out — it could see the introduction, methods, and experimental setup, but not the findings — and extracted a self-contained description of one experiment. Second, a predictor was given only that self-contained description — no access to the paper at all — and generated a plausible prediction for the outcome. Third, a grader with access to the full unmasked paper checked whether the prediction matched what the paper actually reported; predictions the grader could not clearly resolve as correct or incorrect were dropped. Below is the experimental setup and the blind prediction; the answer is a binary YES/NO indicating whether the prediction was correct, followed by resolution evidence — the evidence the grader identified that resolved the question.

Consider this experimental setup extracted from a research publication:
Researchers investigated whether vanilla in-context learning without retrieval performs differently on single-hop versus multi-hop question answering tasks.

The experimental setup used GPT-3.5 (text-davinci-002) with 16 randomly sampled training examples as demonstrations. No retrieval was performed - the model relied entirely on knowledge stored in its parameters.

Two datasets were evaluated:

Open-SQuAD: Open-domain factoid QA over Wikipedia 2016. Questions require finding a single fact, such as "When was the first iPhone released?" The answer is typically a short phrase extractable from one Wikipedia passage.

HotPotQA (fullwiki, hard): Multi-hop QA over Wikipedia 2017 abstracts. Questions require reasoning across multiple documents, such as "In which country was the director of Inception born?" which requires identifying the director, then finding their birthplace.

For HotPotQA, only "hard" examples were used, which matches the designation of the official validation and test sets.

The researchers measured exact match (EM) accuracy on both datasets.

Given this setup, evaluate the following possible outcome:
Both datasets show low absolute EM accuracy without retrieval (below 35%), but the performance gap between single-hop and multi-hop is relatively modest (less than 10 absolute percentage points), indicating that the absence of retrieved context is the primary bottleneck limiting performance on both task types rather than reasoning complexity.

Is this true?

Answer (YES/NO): NO